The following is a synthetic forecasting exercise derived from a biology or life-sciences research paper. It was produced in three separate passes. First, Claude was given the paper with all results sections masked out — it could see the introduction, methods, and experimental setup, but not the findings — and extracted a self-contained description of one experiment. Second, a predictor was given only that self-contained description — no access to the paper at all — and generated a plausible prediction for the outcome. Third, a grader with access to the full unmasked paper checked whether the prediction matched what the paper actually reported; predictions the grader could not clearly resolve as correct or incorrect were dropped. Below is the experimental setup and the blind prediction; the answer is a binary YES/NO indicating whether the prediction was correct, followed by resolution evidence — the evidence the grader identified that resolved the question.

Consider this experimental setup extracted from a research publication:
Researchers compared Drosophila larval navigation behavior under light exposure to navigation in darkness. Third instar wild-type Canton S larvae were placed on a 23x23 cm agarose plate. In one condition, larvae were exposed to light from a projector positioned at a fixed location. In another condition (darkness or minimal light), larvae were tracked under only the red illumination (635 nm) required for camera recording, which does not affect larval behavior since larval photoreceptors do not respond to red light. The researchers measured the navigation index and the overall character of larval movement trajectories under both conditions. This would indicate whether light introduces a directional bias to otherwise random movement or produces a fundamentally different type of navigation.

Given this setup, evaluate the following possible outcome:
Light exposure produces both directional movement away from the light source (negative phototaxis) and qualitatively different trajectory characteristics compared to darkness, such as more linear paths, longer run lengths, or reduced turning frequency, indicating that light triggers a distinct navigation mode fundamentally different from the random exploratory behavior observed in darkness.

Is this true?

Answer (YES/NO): NO